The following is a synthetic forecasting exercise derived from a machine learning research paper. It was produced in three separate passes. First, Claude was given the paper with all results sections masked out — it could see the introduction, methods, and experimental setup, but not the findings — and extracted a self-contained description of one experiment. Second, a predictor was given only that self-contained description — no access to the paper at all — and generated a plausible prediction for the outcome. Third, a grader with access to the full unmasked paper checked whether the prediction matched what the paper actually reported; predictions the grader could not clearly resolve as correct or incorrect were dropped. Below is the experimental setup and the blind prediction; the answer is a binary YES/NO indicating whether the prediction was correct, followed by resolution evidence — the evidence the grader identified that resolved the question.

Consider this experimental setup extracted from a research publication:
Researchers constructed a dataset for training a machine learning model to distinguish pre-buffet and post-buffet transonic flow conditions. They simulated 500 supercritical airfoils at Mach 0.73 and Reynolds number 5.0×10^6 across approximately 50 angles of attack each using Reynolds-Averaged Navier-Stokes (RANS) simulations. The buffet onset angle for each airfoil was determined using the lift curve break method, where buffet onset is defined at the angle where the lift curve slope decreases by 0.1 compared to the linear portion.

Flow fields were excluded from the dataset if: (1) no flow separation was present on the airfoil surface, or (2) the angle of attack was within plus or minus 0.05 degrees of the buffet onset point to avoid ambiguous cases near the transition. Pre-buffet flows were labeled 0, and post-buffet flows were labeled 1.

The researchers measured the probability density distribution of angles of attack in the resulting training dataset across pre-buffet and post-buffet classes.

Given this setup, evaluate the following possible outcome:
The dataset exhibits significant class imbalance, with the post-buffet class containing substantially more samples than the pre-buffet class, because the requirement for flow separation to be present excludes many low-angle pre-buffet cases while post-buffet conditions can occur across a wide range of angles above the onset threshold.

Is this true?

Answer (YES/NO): NO